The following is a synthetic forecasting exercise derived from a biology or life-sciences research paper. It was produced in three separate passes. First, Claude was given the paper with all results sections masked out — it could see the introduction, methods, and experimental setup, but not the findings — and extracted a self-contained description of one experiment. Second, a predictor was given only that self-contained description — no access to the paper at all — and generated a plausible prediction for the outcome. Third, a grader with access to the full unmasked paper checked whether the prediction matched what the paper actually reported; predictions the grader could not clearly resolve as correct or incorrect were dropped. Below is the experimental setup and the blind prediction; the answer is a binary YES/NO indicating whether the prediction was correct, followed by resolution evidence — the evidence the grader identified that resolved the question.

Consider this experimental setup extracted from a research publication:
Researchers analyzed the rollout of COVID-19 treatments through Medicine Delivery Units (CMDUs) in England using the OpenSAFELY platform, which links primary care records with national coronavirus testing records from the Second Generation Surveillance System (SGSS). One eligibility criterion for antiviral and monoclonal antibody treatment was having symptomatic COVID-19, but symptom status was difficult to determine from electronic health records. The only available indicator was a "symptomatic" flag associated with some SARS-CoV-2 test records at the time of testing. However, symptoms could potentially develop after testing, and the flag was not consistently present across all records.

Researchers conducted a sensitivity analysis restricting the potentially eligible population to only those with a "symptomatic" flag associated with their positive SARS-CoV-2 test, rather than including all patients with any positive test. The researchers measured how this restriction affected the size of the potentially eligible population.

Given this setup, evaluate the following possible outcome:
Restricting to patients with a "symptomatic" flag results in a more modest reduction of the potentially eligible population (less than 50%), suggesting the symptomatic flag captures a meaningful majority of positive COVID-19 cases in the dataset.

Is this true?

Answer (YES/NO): NO